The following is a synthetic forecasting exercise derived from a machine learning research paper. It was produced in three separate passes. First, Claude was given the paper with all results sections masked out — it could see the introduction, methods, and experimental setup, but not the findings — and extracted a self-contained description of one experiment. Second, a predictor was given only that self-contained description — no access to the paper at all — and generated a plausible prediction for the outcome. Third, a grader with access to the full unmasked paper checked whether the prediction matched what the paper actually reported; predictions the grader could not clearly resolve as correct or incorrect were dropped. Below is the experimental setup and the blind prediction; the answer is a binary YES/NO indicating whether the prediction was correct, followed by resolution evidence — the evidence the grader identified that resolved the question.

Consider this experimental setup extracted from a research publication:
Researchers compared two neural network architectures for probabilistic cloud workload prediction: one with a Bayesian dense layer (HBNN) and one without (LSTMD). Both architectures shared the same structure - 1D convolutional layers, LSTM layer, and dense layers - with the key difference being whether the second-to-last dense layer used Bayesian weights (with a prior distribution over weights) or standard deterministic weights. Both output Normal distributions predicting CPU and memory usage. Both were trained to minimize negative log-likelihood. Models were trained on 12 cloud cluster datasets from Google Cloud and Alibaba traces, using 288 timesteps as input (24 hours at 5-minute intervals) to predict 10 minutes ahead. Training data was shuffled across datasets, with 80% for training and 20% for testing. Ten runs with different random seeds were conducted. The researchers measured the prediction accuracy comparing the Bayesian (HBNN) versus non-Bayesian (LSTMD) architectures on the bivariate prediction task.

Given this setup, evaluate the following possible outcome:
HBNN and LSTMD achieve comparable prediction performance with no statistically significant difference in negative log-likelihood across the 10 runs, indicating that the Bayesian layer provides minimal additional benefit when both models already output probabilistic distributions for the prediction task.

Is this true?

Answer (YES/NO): NO